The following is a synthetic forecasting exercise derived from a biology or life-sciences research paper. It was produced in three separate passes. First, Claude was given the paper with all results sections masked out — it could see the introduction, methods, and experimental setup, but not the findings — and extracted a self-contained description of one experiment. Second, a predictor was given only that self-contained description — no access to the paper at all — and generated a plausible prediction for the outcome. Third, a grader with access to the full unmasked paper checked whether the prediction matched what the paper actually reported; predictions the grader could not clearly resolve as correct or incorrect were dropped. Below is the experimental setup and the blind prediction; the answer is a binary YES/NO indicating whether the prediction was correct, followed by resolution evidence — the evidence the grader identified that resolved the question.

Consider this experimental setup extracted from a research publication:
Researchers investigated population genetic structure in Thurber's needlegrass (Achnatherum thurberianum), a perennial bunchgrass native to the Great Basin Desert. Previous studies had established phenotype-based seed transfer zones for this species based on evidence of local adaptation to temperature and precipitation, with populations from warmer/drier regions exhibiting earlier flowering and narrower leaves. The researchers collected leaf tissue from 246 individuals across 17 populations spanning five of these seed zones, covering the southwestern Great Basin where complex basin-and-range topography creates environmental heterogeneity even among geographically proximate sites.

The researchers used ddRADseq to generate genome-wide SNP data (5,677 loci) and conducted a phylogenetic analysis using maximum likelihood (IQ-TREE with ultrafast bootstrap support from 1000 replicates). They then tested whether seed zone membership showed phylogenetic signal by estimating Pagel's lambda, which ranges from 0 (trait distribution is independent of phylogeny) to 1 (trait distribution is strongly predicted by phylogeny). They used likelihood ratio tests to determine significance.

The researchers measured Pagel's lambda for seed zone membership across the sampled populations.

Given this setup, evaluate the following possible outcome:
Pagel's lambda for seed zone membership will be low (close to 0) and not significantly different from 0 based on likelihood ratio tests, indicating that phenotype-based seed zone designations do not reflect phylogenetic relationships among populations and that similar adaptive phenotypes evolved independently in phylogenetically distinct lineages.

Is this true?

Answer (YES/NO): YES